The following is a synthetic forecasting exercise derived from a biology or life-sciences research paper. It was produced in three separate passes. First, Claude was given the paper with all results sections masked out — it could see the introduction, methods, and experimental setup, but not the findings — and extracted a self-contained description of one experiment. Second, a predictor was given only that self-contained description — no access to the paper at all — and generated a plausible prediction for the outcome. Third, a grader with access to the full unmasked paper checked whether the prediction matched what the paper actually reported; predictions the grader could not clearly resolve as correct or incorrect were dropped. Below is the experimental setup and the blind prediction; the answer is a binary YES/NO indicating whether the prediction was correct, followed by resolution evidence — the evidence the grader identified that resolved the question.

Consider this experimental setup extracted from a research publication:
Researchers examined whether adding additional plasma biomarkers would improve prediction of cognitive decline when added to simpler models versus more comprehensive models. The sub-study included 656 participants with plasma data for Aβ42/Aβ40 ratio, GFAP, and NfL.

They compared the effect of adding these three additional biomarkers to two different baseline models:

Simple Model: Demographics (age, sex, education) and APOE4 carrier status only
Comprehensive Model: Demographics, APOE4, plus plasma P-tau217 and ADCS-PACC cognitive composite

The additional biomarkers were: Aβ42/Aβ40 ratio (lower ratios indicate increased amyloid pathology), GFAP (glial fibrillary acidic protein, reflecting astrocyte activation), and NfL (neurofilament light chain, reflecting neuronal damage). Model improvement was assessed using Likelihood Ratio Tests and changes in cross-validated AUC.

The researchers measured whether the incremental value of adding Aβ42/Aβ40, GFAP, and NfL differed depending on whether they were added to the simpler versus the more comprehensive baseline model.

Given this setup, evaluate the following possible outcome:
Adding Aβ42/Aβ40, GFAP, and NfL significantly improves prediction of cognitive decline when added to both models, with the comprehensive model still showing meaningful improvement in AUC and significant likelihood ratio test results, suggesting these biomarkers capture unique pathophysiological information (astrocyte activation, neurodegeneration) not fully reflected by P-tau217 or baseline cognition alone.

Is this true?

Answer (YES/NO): NO